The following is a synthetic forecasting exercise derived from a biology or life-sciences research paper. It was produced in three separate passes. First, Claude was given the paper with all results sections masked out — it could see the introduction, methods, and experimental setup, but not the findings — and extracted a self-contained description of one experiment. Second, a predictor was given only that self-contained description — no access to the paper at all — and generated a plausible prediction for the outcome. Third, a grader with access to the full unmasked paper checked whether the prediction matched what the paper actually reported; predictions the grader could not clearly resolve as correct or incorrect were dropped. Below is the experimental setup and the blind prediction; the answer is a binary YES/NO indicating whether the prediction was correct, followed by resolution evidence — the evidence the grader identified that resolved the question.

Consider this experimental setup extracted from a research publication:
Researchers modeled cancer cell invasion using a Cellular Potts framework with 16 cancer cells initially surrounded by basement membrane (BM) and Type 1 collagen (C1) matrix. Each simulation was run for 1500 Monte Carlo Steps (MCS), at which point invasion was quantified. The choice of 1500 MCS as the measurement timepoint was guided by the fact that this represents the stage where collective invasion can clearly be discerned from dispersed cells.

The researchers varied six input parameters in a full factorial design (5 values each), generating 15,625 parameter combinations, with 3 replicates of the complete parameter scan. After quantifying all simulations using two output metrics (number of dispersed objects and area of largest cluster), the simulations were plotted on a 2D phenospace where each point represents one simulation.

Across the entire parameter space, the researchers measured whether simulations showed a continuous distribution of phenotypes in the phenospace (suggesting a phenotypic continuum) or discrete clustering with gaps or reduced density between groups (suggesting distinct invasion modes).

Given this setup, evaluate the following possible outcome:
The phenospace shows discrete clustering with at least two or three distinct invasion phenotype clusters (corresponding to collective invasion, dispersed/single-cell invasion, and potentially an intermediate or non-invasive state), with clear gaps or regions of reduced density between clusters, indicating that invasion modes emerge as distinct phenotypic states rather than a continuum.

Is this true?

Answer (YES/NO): NO